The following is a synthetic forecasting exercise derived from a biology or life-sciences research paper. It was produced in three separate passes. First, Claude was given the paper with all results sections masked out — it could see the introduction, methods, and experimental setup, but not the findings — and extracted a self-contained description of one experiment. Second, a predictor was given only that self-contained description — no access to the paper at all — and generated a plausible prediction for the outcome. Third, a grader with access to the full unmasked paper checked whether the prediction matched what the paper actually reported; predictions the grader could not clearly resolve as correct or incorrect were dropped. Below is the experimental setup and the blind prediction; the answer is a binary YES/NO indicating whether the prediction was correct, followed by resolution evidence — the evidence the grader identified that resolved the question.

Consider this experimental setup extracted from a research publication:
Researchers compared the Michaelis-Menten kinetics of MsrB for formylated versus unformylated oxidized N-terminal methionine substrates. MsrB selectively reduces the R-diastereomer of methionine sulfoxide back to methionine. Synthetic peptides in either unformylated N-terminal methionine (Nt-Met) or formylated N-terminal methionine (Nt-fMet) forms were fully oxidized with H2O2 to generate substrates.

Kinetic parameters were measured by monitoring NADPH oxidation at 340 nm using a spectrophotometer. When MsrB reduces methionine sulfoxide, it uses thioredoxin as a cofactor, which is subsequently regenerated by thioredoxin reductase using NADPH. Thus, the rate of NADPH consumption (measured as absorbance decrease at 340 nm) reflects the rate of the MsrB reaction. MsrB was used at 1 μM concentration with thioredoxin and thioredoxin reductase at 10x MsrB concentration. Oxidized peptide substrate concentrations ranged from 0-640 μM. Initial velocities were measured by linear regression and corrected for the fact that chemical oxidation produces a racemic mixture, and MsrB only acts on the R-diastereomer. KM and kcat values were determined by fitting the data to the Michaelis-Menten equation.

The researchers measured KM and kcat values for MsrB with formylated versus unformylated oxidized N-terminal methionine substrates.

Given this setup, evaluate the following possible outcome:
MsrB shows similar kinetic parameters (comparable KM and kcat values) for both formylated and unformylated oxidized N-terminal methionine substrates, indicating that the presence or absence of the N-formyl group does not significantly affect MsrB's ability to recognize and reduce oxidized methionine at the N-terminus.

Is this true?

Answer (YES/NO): NO